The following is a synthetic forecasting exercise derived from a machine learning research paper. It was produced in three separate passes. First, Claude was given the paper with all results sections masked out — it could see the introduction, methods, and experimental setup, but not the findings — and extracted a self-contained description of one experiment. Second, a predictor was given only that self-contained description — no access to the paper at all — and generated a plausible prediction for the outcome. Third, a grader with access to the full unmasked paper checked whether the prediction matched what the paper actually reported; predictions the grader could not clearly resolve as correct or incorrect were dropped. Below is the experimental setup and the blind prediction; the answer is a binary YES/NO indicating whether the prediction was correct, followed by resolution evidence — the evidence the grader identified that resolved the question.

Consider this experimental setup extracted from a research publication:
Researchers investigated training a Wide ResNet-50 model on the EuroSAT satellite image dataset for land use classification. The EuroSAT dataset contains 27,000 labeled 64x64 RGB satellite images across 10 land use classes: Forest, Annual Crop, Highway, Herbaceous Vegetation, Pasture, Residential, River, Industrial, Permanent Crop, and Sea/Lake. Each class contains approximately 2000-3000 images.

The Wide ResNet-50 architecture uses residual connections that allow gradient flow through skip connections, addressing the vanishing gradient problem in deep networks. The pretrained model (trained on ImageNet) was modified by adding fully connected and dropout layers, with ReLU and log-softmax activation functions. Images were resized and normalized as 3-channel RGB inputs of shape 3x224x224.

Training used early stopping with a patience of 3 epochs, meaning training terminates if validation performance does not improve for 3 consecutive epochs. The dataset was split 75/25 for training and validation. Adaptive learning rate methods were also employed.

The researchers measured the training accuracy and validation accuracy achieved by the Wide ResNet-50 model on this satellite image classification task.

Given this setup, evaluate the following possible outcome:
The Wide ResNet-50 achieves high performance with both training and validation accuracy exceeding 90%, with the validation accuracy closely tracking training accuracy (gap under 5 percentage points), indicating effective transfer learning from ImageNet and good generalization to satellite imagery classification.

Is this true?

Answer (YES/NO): YES